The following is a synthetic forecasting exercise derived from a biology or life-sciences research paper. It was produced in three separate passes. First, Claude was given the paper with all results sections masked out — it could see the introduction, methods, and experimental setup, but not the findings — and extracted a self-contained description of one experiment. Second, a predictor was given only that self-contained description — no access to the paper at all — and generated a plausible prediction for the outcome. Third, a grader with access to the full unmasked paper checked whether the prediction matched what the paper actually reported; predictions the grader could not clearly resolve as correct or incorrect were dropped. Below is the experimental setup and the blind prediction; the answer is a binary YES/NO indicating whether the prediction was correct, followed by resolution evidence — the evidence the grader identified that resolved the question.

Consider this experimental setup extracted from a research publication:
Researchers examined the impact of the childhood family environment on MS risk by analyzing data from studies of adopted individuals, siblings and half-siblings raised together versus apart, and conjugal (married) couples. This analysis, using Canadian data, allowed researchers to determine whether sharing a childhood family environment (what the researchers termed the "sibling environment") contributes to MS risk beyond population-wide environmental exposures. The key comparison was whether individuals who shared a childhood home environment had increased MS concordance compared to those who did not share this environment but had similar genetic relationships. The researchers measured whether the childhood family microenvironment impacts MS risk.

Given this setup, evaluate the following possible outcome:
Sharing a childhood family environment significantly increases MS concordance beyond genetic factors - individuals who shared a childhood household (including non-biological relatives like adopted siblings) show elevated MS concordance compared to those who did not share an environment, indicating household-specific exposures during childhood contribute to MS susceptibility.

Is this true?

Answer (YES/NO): NO